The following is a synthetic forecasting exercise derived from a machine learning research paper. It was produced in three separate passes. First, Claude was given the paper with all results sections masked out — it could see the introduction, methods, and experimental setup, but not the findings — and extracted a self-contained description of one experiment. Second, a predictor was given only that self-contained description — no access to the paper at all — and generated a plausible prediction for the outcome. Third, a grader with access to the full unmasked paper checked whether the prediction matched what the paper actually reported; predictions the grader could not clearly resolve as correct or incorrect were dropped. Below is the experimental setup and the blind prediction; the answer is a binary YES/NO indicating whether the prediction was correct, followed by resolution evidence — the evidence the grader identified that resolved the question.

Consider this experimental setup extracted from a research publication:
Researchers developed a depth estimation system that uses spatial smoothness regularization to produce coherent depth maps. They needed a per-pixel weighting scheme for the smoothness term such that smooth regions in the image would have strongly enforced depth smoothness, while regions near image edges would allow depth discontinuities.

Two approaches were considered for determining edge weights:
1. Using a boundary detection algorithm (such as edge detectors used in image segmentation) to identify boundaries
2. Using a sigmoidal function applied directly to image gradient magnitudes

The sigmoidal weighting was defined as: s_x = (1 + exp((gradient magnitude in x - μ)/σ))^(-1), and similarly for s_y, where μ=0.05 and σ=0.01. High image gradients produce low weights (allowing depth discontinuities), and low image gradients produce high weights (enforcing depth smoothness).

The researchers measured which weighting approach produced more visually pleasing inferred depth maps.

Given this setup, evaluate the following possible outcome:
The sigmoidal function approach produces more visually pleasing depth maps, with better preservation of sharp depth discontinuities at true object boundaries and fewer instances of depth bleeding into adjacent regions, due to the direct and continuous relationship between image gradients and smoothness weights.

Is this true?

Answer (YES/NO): NO